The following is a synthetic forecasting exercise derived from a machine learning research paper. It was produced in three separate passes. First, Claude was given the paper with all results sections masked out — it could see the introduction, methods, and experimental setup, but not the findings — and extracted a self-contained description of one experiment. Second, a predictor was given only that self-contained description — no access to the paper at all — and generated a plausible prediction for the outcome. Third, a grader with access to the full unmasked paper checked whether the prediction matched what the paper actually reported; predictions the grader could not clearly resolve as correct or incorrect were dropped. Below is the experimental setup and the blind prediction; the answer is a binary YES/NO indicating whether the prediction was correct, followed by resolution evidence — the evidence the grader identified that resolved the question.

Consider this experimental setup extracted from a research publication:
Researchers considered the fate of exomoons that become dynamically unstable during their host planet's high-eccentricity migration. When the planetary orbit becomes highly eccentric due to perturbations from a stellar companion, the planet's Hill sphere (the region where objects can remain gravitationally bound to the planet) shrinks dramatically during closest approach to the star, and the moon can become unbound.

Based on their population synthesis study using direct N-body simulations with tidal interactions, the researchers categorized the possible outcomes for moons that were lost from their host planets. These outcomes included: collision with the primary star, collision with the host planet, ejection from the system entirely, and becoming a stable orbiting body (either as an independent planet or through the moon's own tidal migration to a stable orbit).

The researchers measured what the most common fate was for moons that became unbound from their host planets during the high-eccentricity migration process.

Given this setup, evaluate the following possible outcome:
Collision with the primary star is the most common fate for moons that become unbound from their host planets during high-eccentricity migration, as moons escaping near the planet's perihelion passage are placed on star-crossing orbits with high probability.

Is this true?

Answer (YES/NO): YES